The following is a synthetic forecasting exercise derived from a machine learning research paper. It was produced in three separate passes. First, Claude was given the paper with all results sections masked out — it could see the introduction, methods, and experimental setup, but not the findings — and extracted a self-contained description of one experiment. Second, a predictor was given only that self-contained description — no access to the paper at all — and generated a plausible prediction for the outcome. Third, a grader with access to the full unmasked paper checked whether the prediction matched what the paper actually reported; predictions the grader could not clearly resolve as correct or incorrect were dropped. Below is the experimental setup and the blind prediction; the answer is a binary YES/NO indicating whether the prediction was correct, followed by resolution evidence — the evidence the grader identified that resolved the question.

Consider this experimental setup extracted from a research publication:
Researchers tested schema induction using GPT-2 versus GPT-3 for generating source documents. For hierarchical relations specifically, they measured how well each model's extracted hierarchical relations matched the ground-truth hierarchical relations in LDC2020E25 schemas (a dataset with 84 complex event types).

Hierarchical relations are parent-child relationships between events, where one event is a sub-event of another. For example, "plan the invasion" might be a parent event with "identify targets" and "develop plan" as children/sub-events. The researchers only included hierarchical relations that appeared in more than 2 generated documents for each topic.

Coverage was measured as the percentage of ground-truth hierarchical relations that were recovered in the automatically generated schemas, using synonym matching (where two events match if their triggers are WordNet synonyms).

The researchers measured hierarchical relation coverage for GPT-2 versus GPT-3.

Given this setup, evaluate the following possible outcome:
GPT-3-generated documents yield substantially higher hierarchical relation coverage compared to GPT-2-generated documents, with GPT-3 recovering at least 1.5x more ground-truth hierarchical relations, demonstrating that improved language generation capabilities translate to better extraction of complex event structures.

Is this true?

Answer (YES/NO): NO